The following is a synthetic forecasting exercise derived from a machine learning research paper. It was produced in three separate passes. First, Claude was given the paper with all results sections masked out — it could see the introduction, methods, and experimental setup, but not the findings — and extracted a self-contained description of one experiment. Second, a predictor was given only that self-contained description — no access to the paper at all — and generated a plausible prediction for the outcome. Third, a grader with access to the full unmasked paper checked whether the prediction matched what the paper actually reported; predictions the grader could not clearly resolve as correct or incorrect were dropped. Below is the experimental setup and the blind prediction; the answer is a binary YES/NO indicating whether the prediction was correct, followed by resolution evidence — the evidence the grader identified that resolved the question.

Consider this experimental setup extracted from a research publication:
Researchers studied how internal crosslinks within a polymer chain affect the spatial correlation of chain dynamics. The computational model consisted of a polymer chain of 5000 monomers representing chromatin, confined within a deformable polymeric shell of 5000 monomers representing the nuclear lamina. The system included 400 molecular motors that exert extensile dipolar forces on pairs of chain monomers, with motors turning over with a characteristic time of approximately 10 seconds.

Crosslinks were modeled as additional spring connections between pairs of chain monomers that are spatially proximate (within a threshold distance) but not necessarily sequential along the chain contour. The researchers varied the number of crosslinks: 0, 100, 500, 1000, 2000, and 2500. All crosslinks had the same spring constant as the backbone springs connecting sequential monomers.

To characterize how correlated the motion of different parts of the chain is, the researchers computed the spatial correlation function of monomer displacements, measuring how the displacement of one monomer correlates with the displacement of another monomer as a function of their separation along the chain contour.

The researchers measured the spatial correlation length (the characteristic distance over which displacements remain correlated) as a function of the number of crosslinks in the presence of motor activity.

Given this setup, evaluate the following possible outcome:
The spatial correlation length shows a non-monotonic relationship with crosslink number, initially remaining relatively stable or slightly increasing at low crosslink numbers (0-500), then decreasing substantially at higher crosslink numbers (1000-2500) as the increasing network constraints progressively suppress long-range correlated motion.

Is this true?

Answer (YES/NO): NO